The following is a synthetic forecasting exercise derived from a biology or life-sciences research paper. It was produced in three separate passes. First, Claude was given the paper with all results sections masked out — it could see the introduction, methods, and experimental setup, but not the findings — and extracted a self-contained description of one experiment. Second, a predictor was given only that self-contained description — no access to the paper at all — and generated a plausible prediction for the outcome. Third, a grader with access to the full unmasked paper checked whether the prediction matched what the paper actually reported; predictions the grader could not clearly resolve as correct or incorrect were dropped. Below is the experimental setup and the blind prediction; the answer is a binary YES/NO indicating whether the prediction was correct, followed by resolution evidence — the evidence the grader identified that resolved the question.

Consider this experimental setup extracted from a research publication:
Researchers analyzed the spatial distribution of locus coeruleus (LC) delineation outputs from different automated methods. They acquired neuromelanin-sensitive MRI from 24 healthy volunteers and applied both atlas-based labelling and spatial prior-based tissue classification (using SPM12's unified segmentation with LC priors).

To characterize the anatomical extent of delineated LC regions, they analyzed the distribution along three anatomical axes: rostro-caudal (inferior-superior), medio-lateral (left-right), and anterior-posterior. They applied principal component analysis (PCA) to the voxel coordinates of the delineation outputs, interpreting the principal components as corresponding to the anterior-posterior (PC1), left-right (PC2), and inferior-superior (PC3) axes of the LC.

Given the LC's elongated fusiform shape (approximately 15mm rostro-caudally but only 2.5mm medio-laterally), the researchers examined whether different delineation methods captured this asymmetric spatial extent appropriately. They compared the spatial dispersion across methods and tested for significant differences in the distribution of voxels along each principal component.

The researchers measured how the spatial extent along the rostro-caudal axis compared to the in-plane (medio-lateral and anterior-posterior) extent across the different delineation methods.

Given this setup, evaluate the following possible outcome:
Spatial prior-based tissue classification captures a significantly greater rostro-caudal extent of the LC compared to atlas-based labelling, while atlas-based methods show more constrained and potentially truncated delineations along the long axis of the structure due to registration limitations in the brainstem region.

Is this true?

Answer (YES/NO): NO